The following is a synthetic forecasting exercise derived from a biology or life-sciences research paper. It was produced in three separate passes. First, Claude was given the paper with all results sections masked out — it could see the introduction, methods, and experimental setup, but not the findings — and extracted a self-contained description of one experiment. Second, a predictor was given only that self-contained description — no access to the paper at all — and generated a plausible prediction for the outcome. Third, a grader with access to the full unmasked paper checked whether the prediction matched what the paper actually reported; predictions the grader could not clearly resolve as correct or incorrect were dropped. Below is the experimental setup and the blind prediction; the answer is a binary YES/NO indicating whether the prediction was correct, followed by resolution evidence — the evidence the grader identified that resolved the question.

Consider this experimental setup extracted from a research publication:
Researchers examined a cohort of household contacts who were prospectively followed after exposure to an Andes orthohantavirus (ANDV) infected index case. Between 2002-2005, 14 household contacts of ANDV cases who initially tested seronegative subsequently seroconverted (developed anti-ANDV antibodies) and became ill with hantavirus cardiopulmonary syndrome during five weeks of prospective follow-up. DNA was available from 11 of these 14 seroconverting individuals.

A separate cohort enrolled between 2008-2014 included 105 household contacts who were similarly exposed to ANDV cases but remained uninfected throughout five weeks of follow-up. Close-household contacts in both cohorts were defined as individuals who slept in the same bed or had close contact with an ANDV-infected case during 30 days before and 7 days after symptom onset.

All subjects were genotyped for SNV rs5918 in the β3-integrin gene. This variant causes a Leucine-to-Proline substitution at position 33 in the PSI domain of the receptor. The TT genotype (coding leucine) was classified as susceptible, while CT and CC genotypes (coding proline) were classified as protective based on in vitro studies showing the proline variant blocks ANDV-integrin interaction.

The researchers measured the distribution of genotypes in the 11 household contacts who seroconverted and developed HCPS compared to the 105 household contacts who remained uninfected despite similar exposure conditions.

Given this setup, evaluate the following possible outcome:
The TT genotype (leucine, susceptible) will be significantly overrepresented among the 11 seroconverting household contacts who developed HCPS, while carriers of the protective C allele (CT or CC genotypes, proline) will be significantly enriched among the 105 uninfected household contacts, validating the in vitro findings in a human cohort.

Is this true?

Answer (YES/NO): NO